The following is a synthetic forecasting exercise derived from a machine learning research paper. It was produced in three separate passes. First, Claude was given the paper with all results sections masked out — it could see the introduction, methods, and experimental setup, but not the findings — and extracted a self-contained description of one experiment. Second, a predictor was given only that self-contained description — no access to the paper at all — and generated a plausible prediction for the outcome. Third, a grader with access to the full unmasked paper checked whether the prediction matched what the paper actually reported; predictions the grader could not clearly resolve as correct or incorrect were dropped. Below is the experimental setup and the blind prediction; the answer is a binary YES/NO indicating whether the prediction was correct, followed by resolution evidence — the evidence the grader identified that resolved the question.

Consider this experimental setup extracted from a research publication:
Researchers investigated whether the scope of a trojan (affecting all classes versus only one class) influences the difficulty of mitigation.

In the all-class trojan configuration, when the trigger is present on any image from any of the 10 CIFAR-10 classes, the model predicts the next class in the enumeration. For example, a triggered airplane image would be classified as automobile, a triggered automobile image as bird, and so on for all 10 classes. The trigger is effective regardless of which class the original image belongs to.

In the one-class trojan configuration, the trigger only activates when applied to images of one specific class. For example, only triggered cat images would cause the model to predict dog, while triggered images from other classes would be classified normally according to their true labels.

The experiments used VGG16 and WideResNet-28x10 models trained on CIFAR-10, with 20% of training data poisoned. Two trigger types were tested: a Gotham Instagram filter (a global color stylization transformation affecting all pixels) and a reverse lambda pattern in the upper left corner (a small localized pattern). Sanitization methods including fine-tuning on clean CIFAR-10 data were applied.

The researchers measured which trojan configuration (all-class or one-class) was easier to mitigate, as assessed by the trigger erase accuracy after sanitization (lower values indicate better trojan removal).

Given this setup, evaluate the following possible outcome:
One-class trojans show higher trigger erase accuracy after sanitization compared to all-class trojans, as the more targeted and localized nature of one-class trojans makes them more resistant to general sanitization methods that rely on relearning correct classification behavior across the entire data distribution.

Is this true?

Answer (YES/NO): NO